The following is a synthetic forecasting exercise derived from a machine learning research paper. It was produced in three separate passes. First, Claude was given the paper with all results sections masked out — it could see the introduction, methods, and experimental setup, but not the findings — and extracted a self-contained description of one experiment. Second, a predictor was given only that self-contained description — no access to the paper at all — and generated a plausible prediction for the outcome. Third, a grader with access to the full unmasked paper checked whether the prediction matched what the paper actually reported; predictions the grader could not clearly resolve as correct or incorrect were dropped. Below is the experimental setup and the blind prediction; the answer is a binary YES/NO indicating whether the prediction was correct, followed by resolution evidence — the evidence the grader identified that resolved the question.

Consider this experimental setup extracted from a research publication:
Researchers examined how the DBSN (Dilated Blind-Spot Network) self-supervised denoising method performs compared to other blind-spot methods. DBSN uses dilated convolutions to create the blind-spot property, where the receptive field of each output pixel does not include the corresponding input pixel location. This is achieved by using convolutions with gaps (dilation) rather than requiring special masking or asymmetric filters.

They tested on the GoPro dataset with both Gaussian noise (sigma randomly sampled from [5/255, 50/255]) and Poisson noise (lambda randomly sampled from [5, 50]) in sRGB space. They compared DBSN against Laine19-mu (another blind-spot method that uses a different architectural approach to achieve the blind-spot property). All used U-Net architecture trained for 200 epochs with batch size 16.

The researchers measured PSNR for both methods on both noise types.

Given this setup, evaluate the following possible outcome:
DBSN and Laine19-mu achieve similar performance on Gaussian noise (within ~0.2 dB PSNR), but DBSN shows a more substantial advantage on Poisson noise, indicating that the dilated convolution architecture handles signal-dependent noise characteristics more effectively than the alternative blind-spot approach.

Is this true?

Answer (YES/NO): NO